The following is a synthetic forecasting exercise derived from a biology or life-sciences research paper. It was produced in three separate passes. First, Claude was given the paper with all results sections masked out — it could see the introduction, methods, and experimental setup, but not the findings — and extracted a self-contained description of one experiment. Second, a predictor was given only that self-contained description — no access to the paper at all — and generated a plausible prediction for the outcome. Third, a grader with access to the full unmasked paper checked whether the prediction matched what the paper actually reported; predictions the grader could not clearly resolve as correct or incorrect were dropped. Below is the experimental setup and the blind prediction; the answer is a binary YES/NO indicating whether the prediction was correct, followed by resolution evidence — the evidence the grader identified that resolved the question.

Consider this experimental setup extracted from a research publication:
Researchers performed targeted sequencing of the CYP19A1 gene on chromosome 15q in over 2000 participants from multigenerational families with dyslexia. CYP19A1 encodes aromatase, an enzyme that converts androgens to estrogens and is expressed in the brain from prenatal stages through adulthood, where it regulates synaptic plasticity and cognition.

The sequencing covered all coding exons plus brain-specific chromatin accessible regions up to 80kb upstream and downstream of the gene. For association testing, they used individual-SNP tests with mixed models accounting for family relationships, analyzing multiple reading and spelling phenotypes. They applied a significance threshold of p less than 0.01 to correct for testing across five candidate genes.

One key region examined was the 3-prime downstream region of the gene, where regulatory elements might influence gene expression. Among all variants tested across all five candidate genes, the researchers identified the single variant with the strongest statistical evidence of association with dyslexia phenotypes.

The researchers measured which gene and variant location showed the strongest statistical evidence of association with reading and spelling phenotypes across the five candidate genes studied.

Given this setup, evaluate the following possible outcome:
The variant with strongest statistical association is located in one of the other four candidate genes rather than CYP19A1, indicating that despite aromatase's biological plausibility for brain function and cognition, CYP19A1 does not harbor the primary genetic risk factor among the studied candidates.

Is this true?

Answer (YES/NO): NO